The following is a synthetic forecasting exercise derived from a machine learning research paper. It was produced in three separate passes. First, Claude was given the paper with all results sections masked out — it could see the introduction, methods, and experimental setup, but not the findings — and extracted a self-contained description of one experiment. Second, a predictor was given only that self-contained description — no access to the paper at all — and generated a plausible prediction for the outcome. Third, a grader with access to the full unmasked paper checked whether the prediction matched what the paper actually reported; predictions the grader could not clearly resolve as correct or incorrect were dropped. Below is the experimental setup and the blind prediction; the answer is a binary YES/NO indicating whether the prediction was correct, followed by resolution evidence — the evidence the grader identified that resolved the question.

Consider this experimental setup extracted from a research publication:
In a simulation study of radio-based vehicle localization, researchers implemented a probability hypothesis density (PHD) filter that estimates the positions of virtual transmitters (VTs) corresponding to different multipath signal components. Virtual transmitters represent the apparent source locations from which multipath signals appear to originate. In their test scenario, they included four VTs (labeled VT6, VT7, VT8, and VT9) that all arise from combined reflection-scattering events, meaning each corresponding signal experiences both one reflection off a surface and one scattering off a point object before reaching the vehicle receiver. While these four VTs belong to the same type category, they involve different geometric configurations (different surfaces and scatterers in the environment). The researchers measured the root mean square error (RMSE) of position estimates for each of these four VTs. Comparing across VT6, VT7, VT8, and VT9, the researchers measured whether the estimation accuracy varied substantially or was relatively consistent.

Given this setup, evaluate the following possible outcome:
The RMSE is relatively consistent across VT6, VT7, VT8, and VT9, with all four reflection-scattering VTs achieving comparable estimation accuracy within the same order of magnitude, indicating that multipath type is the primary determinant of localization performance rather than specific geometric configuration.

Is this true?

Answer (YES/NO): NO